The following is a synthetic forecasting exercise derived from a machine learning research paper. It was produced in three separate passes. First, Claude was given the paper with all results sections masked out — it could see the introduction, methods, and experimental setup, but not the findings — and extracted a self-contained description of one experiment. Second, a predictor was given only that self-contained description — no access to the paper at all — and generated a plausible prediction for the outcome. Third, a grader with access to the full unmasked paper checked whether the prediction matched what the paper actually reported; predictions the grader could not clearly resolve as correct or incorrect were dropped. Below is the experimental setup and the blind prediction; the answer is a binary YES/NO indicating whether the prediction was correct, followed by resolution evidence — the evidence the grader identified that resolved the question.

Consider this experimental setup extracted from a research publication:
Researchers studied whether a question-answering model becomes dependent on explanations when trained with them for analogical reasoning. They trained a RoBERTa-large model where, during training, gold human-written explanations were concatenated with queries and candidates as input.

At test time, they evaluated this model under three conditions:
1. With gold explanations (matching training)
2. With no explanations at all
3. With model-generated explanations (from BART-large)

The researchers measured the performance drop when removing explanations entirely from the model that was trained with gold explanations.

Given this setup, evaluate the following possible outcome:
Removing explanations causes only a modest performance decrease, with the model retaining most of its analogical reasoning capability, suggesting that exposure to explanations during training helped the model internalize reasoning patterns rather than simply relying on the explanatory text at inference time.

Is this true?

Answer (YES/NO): NO